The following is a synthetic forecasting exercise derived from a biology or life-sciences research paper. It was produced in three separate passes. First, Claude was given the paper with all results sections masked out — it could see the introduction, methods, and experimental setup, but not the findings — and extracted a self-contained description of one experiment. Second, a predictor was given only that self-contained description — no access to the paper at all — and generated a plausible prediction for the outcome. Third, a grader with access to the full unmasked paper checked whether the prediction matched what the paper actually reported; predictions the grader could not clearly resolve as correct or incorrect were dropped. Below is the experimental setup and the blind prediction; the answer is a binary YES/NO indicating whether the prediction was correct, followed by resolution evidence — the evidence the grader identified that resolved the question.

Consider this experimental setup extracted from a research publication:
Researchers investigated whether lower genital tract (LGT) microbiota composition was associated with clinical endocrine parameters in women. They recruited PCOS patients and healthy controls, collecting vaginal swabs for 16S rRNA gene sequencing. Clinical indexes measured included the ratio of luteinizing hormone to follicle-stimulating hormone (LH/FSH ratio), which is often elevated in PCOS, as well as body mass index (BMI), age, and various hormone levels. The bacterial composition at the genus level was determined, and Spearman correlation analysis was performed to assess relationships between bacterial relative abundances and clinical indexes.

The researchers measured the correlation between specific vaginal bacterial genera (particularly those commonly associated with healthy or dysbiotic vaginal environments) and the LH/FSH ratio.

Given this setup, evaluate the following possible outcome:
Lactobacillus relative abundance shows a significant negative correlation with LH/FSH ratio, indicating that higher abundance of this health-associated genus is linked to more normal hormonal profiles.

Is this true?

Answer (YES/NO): YES